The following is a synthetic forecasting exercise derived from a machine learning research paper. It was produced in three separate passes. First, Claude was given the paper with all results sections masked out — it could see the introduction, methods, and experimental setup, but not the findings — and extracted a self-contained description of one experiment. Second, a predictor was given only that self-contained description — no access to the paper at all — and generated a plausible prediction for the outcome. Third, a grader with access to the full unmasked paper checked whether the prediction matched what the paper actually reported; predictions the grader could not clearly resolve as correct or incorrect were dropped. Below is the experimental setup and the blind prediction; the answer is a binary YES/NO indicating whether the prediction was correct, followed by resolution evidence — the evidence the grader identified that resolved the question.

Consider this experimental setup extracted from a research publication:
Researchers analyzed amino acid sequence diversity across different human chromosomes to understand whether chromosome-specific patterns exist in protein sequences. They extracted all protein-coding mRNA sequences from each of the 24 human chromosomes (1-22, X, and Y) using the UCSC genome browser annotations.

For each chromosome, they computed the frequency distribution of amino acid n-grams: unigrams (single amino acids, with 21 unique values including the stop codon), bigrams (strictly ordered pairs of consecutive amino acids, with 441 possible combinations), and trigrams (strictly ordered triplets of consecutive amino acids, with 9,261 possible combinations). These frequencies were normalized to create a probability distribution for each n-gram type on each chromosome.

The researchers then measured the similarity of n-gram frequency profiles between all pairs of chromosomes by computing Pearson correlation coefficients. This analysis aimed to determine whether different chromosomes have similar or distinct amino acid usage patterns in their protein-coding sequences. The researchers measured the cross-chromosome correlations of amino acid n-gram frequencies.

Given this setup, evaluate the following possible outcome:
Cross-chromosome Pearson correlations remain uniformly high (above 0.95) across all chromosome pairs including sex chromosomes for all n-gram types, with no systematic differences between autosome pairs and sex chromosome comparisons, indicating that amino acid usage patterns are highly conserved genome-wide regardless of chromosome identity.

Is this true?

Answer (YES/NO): NO